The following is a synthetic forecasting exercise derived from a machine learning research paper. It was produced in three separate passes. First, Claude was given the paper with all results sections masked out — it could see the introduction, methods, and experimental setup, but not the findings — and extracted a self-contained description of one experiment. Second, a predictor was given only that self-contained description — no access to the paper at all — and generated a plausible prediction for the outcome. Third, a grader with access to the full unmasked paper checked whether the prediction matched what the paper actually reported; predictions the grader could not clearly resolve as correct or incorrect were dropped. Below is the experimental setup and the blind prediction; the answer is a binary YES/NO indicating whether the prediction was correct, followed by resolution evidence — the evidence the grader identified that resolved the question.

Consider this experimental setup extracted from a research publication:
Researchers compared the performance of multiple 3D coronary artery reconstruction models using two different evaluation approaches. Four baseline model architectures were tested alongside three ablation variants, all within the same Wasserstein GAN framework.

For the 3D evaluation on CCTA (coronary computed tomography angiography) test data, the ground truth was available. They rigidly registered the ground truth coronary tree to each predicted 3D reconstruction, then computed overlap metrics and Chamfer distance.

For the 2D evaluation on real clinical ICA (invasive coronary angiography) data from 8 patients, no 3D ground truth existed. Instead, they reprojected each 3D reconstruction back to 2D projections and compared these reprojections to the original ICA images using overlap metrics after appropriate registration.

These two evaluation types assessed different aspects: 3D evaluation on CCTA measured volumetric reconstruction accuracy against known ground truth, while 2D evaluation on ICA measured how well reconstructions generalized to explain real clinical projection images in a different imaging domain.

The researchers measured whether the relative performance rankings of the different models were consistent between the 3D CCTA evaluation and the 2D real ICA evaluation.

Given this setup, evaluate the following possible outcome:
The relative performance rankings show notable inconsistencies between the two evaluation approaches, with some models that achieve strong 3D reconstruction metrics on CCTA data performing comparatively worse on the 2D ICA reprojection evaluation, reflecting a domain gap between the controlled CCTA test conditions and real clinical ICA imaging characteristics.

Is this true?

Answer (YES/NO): NO